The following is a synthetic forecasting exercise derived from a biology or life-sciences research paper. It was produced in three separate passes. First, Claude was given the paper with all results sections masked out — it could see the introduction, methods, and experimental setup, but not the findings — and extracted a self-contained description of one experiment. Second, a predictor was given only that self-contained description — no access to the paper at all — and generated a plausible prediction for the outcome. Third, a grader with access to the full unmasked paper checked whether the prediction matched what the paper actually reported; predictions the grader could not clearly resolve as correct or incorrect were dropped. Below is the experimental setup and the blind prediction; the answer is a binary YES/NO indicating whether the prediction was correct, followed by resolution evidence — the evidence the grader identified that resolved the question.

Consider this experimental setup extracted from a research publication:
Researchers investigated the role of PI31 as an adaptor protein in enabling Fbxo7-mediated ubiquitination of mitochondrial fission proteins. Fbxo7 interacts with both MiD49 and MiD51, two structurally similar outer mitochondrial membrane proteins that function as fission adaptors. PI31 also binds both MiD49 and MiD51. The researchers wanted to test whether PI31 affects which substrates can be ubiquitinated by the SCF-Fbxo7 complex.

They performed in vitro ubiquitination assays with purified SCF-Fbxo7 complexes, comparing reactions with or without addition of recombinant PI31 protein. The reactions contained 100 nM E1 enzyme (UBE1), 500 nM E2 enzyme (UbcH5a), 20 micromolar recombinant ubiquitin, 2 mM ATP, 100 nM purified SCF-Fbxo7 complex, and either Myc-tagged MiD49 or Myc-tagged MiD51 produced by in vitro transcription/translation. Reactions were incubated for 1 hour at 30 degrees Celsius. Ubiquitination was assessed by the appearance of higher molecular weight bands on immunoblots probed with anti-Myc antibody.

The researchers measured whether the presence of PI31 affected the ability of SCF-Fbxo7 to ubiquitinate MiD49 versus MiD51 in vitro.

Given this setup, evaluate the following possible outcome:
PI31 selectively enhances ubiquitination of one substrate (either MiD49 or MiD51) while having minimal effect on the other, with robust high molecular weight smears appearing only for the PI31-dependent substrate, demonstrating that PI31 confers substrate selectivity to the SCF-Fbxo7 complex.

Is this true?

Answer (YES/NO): YES